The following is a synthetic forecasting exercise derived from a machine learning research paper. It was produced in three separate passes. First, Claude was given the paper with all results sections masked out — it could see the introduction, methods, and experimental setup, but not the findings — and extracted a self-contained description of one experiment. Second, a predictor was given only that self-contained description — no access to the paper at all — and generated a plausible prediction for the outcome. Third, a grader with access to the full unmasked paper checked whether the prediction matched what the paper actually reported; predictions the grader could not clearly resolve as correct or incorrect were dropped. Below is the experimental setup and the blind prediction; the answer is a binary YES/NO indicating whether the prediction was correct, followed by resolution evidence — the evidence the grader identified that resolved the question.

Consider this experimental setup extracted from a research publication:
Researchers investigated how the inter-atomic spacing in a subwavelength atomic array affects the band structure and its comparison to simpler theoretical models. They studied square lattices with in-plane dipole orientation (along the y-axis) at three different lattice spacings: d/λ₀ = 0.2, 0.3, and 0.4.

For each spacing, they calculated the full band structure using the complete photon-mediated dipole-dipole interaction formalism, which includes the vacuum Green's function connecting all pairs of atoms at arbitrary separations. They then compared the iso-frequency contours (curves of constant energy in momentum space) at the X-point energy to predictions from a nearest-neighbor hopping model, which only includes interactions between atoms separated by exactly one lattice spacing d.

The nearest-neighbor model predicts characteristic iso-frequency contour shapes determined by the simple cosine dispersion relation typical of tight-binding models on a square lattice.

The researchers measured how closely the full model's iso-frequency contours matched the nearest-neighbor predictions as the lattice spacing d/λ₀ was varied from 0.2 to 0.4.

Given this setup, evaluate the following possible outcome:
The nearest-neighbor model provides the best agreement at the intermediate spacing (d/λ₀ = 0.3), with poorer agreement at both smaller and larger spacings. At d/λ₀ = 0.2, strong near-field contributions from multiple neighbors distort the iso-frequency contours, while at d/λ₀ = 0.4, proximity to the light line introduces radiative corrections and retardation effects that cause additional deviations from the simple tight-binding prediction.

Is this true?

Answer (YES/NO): YES